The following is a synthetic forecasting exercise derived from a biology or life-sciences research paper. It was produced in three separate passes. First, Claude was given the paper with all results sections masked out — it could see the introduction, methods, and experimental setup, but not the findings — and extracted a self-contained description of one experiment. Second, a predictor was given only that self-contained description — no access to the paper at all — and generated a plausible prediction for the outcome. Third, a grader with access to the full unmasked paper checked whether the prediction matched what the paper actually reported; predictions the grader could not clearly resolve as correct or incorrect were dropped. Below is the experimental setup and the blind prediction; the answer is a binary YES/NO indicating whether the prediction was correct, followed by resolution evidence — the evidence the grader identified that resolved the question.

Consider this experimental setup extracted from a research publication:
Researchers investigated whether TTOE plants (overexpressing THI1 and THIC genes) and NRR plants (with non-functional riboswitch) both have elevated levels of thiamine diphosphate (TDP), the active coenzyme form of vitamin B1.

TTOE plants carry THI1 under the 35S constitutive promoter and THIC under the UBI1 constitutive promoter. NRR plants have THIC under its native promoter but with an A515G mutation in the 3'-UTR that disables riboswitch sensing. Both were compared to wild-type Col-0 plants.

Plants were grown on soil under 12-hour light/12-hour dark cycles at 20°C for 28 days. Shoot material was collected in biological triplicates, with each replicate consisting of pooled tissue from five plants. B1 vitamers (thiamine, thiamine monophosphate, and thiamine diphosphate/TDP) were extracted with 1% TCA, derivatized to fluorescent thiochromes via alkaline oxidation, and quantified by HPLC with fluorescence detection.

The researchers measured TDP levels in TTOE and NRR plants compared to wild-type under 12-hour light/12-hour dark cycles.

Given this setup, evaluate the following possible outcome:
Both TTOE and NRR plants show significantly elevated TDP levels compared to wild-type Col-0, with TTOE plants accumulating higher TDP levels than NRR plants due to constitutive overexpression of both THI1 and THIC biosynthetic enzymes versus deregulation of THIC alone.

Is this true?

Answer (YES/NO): YES